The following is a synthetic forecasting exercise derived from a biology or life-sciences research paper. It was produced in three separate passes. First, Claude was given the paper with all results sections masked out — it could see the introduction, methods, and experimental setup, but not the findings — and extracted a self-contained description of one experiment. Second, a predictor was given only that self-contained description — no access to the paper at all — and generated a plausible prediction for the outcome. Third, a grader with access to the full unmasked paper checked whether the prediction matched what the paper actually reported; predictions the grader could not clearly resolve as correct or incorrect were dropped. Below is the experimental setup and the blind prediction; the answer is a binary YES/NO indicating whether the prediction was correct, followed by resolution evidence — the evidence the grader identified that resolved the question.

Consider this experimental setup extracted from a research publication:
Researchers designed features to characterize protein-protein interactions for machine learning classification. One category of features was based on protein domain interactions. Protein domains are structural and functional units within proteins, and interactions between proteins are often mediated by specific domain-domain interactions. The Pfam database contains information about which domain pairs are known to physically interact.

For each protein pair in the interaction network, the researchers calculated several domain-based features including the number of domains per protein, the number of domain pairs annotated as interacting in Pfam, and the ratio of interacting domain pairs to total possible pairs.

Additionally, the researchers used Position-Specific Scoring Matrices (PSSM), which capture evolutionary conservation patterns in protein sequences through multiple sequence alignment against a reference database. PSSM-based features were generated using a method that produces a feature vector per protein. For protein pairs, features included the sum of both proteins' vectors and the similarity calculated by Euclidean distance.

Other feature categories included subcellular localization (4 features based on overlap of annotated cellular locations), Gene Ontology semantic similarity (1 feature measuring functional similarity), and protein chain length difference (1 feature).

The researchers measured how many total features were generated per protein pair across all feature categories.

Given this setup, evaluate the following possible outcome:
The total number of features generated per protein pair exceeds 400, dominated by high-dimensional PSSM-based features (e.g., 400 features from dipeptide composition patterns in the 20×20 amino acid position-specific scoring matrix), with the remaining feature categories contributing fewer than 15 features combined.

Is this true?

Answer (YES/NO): YES